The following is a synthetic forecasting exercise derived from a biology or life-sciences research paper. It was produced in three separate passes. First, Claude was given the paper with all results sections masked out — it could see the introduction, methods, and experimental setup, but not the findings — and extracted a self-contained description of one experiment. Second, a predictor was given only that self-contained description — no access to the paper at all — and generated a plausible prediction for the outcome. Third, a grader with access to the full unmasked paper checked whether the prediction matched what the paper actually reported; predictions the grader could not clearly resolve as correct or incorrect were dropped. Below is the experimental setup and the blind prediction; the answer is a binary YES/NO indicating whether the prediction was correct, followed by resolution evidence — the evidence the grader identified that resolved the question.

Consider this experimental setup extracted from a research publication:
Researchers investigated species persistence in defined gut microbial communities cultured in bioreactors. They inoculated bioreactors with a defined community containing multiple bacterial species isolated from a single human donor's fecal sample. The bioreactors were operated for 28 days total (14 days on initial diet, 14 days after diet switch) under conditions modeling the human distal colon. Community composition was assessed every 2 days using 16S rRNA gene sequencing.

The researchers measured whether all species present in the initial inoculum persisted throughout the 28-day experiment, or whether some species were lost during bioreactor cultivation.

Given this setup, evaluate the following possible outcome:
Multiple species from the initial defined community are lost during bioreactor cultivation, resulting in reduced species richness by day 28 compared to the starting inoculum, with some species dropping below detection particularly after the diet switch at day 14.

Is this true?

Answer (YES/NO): NO